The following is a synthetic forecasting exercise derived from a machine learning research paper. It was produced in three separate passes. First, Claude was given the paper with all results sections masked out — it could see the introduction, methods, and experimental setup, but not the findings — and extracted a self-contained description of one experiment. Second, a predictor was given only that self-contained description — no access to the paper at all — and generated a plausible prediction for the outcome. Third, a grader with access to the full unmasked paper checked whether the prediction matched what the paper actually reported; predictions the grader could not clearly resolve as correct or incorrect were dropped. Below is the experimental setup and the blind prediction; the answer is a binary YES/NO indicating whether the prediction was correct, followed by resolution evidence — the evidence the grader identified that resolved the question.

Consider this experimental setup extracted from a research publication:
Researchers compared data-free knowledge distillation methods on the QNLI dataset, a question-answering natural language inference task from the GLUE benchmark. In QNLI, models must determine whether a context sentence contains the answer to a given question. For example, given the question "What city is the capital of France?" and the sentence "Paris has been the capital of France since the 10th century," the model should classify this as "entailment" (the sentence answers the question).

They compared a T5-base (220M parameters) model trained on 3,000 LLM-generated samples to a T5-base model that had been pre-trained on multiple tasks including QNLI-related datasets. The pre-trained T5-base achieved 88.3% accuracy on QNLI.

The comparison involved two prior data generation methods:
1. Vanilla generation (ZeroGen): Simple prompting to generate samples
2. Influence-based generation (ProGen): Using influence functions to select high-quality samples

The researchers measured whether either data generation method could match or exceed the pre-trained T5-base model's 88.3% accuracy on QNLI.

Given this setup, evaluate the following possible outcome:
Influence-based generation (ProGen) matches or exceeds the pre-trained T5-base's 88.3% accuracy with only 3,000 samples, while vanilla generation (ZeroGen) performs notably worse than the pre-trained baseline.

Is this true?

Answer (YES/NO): NO